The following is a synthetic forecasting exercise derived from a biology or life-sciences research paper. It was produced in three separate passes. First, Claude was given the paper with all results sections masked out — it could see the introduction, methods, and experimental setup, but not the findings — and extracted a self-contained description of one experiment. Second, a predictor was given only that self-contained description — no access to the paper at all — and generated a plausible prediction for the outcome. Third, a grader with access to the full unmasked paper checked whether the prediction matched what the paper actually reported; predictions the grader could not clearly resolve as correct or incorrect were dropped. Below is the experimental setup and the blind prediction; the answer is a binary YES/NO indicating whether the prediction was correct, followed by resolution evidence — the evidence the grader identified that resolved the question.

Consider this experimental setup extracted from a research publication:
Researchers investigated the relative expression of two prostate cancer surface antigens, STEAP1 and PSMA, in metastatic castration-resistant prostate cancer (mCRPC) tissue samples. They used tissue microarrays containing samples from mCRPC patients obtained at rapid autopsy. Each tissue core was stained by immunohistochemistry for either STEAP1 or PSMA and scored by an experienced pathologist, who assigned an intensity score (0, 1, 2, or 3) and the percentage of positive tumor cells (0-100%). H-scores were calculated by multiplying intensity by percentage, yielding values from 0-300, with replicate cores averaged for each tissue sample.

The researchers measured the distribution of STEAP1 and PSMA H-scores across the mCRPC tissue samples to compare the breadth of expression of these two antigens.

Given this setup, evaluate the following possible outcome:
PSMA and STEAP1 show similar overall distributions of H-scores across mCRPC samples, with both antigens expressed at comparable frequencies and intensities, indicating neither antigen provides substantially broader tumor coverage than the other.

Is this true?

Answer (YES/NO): NO